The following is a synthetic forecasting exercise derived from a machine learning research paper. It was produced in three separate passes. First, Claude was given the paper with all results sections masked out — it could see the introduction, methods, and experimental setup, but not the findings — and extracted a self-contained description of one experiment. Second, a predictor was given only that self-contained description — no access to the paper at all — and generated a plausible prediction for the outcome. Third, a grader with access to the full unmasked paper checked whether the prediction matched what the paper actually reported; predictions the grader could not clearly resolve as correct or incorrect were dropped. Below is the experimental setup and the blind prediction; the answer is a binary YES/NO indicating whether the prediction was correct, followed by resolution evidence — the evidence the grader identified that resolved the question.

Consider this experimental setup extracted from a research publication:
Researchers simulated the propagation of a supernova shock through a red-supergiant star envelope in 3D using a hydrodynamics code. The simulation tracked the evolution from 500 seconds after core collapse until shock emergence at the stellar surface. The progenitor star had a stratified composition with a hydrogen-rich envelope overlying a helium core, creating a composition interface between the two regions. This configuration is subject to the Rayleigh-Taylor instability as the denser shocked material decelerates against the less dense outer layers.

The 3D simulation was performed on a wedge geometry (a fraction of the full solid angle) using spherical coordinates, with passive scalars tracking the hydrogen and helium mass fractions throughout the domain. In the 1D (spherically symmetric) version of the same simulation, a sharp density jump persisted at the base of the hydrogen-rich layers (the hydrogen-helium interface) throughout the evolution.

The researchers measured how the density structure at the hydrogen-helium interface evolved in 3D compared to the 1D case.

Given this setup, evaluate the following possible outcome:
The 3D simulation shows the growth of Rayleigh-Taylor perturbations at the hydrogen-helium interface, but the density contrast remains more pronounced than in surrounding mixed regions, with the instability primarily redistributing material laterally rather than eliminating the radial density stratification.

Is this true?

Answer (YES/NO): NO